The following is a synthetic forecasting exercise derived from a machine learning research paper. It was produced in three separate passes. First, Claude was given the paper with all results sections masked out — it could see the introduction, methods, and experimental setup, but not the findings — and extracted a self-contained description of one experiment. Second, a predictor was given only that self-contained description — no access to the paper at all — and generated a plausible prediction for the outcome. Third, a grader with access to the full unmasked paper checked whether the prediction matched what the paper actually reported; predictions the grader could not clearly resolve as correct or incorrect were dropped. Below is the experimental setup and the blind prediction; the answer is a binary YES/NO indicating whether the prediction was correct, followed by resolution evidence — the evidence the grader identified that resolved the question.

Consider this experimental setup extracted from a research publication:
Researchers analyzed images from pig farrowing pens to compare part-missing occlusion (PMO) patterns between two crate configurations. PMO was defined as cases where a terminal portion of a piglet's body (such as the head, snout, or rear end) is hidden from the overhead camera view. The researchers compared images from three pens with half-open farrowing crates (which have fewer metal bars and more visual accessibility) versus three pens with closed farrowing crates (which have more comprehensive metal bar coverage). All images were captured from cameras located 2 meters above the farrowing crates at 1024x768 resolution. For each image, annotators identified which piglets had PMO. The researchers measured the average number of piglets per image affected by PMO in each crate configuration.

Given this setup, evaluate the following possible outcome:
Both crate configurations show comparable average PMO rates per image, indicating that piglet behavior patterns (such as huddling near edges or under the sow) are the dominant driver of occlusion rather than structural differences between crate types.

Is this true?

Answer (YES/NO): NO